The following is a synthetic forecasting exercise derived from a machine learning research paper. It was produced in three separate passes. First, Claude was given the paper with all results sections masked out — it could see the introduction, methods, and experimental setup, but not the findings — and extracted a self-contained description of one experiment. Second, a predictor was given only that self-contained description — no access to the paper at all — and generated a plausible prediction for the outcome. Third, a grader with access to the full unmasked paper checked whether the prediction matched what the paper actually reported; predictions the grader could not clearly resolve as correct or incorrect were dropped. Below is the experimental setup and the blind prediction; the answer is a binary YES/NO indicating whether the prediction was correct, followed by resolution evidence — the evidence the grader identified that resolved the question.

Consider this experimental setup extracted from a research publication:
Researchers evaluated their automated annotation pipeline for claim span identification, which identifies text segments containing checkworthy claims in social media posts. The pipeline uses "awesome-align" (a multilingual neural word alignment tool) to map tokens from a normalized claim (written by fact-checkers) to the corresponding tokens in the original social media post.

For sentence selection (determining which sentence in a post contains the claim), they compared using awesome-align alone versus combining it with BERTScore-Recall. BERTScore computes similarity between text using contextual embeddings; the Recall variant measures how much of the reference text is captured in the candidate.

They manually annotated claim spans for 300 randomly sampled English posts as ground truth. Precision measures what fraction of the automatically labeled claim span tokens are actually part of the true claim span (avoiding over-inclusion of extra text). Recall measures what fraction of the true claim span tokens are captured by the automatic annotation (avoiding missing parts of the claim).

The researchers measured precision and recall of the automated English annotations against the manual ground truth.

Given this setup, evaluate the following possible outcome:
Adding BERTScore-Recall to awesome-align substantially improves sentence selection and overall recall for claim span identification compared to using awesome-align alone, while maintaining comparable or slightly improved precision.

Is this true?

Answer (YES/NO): NO